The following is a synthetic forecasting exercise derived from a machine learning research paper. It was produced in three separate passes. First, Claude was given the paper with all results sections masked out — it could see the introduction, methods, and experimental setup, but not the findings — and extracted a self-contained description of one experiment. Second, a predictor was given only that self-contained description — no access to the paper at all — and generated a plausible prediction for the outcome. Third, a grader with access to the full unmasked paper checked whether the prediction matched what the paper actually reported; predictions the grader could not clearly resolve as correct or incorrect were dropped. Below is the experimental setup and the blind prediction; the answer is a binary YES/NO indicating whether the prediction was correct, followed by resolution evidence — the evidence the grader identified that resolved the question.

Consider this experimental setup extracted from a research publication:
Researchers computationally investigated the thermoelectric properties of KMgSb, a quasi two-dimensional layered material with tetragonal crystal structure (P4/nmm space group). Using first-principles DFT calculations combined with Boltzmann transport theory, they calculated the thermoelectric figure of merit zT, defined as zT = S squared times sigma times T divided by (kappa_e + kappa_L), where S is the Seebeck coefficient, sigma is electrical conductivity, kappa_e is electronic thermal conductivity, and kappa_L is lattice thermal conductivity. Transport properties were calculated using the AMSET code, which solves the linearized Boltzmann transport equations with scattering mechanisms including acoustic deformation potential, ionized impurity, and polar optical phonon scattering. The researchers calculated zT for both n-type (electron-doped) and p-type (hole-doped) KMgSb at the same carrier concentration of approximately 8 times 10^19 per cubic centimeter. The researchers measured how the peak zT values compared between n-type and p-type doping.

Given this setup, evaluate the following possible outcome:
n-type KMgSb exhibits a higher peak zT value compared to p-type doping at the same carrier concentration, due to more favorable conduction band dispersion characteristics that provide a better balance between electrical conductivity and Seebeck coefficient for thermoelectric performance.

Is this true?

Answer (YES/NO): NO